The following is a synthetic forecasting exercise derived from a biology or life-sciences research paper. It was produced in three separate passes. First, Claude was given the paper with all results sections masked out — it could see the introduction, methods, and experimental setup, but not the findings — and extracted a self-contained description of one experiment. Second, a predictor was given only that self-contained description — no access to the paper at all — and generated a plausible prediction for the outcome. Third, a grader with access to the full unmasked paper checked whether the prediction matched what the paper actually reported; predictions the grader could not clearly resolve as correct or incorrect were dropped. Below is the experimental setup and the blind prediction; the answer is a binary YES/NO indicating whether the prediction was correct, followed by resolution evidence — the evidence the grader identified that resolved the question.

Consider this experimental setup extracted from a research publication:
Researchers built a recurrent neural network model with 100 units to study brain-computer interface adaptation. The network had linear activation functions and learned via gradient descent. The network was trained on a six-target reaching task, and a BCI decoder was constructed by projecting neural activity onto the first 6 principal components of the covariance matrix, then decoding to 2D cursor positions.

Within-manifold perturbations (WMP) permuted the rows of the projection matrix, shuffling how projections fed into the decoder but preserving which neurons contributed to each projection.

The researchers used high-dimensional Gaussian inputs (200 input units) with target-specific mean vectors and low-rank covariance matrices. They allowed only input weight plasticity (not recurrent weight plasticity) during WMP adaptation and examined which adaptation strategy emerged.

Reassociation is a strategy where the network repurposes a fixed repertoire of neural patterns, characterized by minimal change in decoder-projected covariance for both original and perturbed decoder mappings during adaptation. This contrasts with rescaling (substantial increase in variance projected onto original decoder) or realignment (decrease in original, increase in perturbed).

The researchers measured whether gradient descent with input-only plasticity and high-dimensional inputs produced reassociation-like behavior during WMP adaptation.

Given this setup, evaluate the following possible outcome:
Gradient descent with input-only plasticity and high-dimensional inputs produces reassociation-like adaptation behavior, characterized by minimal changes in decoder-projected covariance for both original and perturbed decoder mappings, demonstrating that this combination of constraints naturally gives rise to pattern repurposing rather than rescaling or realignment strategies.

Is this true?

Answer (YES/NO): NO